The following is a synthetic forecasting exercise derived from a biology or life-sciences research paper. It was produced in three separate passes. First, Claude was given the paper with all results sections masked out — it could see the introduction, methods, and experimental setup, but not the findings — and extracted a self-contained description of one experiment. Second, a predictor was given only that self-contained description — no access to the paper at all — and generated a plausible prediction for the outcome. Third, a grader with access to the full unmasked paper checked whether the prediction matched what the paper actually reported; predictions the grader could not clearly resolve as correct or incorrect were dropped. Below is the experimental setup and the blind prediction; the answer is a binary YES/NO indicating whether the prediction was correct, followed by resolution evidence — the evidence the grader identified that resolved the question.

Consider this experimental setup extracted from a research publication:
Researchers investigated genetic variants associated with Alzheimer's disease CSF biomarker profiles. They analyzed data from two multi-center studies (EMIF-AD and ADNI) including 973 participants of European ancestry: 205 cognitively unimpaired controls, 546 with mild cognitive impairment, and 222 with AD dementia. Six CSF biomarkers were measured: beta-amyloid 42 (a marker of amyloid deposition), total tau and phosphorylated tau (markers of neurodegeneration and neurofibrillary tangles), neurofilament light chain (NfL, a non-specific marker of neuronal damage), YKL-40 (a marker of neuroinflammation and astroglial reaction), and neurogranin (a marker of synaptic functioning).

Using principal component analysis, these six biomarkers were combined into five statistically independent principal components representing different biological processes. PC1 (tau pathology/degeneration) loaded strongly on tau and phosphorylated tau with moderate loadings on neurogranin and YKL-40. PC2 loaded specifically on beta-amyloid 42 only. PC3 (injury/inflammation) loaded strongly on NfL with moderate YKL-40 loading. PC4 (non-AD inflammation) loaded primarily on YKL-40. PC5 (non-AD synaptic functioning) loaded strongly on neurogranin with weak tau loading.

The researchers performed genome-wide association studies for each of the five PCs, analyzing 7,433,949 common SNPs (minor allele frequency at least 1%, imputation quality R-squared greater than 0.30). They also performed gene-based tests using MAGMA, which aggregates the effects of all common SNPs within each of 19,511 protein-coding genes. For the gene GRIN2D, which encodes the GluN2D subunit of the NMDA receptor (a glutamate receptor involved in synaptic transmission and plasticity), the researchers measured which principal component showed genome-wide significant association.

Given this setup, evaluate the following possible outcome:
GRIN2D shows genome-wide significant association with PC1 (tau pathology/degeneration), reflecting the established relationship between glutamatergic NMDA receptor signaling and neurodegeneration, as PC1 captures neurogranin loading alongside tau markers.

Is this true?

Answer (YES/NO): NO